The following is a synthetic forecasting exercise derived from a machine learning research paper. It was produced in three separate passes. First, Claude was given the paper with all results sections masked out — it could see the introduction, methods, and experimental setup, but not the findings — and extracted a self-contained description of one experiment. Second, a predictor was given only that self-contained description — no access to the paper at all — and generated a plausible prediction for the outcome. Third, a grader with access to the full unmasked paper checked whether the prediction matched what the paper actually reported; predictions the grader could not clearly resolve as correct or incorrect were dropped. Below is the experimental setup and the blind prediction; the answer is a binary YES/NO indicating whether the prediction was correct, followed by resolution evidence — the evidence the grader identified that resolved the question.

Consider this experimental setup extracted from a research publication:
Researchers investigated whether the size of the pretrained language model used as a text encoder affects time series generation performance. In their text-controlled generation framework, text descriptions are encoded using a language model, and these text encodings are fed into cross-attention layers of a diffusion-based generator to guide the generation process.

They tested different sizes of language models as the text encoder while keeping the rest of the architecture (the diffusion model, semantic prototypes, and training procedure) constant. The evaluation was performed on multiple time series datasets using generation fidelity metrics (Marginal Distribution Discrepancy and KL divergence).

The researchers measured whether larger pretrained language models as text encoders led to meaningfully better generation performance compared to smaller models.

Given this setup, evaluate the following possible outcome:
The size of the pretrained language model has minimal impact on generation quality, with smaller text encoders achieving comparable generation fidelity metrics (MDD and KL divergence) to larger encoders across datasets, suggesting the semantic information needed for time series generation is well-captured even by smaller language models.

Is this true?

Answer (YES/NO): YES